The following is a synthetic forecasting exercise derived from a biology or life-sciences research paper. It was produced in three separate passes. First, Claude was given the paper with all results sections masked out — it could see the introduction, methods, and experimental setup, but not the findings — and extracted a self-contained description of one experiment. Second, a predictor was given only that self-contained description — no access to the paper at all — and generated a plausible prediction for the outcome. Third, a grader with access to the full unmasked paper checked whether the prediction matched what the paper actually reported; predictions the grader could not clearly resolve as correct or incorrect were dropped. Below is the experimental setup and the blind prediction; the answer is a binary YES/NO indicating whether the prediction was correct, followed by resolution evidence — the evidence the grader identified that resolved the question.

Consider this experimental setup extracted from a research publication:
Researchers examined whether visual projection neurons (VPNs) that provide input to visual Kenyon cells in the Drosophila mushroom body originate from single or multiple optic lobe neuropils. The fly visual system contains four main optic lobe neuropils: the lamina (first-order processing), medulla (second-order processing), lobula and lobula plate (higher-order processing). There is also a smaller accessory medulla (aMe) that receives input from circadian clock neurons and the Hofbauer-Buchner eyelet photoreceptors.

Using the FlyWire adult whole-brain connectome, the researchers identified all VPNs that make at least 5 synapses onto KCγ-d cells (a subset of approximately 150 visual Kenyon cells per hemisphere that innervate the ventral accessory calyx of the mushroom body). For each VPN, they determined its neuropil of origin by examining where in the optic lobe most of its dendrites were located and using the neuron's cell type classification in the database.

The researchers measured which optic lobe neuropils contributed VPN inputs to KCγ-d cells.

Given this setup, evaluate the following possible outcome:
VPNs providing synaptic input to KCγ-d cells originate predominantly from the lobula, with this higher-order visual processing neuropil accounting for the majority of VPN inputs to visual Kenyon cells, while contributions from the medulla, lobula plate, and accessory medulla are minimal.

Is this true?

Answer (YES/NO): NO